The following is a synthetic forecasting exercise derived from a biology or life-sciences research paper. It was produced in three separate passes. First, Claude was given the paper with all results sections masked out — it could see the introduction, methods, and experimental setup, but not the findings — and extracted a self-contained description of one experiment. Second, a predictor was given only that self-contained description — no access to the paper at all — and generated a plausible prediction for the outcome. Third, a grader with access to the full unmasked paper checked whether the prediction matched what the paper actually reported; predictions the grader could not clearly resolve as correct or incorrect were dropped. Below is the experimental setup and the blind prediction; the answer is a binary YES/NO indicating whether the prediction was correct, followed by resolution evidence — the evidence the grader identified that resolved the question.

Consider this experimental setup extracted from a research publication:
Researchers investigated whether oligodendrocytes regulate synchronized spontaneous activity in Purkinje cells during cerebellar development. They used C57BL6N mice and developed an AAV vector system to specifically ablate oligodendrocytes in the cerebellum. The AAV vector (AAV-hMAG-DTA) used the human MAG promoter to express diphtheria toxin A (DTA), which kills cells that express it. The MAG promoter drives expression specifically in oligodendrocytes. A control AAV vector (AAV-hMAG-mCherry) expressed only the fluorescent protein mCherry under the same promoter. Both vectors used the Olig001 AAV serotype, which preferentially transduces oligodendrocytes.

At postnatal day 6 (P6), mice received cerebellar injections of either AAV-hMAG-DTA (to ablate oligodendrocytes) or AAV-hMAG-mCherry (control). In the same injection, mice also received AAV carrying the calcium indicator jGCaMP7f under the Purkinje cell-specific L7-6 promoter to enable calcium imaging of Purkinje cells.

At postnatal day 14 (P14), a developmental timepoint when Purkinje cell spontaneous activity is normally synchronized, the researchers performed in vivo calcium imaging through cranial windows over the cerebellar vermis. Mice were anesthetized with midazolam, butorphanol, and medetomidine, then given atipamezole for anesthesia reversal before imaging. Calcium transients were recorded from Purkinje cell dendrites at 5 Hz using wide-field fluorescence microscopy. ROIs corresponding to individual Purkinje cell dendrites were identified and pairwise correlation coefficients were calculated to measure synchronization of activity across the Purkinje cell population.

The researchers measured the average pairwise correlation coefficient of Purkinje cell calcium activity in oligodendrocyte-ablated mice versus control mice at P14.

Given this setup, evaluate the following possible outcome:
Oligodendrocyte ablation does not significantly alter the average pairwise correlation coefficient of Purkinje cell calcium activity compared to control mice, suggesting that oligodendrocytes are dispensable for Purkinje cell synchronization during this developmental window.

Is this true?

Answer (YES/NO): NO